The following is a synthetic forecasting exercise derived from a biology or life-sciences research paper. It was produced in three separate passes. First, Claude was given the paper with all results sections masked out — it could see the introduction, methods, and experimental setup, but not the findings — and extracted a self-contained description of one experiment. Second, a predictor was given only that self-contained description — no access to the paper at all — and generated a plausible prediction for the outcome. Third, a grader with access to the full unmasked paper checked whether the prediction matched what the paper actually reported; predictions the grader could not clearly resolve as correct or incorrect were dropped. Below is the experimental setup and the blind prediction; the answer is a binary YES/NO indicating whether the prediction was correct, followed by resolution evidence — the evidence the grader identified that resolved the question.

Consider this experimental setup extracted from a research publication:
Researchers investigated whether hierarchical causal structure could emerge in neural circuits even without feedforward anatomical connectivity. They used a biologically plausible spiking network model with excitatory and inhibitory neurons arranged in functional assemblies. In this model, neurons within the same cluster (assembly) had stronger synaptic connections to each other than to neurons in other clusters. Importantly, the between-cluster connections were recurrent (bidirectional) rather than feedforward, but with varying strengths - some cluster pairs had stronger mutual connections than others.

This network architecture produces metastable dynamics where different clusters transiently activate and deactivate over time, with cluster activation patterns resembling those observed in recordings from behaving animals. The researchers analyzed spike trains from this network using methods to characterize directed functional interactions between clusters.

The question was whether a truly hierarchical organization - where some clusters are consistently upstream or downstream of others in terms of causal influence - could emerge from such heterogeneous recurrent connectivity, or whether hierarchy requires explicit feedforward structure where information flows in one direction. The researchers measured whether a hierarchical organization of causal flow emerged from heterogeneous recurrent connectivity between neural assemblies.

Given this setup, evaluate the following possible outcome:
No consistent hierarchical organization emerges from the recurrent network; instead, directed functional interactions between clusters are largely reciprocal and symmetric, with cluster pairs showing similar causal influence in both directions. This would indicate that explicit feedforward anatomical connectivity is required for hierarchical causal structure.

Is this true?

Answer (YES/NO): NO